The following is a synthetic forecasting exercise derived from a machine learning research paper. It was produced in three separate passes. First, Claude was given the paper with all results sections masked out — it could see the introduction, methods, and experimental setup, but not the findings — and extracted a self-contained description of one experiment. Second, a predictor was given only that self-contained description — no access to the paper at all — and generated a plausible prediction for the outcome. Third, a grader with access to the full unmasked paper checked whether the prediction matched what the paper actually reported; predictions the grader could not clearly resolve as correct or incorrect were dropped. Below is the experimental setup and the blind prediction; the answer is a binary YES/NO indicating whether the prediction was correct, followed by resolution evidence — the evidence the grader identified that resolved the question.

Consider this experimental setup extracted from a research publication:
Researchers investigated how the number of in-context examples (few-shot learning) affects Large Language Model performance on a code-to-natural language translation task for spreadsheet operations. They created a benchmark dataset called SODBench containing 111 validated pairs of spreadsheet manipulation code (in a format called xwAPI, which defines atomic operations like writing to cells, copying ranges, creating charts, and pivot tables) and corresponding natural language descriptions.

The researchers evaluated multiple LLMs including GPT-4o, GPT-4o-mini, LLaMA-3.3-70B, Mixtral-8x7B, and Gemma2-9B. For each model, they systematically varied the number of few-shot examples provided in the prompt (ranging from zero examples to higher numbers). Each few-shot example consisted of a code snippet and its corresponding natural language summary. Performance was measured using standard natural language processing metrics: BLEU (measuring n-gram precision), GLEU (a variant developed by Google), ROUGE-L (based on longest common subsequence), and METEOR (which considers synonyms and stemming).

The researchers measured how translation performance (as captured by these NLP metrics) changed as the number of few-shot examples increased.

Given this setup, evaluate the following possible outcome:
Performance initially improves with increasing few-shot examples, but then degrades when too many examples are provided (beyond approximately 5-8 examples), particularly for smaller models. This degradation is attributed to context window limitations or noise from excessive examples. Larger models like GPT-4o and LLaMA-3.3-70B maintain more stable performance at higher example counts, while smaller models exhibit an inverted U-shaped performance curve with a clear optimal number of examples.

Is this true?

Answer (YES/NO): NO